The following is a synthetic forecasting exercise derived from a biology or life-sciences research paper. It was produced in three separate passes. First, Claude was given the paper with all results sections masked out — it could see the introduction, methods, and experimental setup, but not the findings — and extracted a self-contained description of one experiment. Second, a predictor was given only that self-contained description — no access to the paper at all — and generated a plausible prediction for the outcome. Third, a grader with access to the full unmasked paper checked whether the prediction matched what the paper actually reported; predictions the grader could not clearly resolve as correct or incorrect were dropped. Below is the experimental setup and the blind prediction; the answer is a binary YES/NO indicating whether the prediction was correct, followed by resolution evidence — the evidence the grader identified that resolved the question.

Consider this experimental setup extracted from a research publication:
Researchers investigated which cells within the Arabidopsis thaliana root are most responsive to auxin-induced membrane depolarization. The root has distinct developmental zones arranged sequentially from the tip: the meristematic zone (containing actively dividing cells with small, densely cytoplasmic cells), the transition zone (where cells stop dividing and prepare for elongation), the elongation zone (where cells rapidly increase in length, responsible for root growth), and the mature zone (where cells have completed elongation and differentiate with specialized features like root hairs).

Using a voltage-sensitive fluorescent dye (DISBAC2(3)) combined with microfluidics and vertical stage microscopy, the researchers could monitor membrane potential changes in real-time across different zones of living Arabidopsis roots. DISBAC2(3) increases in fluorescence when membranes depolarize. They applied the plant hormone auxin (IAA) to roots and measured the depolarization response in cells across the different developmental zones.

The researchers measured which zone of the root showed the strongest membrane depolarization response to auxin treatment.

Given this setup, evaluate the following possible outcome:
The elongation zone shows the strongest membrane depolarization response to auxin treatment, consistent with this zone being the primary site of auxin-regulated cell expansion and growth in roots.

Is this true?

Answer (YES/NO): NO